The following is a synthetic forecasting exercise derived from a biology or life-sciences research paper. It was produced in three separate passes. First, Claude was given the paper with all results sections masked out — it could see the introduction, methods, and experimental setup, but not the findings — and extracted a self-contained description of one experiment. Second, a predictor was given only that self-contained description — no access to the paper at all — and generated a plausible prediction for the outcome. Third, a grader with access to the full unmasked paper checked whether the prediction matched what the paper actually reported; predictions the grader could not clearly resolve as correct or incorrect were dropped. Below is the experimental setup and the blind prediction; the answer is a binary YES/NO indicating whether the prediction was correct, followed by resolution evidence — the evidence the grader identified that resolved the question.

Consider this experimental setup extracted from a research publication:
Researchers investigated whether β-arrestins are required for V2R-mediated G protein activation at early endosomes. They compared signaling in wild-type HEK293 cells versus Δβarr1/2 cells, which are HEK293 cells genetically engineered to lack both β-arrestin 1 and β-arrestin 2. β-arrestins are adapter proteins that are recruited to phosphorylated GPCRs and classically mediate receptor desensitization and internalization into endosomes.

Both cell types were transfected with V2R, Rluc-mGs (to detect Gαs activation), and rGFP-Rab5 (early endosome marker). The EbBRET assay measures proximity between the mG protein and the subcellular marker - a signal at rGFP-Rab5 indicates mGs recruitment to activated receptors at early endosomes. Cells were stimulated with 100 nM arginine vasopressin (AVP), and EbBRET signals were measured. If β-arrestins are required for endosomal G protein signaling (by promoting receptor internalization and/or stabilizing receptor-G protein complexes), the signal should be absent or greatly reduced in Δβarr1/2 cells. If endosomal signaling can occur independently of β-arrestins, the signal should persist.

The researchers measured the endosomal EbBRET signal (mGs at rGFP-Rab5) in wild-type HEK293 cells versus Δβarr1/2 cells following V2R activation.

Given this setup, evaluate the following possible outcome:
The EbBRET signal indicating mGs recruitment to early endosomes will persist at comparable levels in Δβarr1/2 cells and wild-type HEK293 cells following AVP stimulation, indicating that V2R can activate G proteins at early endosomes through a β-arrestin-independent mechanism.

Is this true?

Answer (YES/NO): NO